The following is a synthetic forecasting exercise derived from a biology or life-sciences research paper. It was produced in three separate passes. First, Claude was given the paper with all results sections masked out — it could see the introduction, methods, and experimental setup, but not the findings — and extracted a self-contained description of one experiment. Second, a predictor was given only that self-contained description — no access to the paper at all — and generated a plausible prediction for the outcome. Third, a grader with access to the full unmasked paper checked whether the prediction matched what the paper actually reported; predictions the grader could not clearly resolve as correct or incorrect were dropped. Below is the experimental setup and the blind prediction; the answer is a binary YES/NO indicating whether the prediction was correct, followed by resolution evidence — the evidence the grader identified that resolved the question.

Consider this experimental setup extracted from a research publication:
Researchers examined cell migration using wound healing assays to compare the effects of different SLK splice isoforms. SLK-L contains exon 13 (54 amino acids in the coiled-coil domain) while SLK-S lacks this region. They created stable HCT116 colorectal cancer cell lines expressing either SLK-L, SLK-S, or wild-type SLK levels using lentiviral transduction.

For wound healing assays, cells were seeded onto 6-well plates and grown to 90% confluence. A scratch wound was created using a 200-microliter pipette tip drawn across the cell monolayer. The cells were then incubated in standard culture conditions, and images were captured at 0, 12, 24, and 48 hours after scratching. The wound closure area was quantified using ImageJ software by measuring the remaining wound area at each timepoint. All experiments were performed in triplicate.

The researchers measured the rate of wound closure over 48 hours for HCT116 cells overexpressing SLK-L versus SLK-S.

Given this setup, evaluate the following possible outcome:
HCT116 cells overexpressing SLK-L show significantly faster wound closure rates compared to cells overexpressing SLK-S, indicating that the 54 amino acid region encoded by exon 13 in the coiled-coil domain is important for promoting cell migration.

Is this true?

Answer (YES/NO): NO